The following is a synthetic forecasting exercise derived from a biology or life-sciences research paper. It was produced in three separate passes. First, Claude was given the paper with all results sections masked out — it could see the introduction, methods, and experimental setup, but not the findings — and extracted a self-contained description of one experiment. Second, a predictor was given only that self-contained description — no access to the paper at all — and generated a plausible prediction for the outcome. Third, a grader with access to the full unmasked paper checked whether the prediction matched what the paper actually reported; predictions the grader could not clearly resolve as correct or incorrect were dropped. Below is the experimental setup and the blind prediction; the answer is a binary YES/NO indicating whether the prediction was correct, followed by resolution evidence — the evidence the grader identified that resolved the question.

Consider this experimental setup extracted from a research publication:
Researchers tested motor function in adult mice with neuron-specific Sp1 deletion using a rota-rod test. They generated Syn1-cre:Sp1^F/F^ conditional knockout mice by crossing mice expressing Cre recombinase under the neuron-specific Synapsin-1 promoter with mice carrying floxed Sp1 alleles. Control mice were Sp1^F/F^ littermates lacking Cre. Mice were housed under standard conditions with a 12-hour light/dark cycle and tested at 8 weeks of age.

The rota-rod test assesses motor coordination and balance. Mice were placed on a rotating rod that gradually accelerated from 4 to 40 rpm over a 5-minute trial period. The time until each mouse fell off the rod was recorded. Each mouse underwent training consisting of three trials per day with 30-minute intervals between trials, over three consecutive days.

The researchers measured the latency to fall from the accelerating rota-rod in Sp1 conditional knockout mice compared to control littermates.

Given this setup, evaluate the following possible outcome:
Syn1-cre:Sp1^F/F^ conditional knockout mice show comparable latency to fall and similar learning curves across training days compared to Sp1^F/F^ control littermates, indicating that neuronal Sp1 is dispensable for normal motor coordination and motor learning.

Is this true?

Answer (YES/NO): NO